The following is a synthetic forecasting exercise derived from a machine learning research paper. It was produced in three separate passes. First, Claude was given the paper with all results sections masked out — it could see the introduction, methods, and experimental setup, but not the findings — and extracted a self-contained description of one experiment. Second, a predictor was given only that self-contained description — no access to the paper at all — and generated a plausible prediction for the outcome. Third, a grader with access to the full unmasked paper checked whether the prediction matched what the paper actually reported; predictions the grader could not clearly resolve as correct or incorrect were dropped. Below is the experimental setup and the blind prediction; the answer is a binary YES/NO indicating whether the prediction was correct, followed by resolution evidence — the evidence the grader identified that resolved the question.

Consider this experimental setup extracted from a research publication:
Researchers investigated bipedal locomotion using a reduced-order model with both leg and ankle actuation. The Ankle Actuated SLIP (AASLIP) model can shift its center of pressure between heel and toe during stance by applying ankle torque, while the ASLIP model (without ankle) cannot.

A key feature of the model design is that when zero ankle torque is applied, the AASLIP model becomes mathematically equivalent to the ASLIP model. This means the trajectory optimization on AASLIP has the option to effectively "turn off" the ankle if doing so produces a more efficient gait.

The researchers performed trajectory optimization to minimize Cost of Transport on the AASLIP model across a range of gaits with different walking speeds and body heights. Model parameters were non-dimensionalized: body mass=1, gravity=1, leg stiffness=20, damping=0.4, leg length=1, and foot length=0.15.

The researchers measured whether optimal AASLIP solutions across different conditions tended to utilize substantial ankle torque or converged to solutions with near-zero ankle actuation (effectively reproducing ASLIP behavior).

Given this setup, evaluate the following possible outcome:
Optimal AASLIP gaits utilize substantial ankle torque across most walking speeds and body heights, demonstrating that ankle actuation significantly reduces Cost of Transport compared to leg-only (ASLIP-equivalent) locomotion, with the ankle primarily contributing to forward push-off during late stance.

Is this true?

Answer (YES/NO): NO